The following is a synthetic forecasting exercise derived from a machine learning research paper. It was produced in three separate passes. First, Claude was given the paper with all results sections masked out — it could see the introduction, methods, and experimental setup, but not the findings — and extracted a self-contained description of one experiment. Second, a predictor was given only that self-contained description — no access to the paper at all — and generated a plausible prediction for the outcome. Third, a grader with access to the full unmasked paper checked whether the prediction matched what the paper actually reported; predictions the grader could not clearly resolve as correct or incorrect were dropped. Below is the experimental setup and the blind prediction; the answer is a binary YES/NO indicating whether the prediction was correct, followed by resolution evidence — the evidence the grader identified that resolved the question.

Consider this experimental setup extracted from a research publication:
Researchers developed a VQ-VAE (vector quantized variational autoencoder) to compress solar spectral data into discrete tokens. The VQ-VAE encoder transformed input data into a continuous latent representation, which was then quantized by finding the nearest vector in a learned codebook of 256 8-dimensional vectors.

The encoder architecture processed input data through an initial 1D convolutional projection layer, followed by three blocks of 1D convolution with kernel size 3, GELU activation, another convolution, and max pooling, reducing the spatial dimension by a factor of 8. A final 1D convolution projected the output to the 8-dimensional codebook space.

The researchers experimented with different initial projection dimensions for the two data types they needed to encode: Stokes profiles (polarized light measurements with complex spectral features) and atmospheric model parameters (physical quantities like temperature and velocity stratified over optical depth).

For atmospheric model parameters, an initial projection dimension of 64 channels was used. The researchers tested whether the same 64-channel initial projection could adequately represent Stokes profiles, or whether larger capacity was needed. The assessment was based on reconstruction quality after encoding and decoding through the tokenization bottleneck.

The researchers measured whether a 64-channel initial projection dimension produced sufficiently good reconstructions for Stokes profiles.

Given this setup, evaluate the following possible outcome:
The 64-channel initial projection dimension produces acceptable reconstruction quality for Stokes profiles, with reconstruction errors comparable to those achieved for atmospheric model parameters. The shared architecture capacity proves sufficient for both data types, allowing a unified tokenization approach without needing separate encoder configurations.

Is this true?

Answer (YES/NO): NO